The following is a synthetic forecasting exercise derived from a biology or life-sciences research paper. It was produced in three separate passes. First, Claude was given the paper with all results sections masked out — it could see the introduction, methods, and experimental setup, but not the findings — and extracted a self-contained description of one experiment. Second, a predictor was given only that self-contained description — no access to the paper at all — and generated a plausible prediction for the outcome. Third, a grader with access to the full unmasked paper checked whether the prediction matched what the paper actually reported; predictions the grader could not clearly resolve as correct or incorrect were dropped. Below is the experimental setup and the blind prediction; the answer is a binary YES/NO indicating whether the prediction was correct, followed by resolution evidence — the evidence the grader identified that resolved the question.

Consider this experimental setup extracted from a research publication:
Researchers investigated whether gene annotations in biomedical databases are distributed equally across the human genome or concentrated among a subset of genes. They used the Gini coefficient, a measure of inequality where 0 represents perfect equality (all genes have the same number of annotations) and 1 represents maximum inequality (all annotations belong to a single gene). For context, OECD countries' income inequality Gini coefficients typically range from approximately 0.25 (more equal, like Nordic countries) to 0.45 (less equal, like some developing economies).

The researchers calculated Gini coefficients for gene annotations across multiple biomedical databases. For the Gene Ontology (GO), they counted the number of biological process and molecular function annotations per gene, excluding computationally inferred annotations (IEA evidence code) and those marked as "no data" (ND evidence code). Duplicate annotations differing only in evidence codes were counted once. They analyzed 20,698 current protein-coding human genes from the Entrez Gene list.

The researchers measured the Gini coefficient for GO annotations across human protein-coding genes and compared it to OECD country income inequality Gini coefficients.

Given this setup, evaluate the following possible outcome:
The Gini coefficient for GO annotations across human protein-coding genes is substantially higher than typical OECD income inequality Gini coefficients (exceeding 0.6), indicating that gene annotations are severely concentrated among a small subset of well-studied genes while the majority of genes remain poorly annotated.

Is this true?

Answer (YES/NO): NO